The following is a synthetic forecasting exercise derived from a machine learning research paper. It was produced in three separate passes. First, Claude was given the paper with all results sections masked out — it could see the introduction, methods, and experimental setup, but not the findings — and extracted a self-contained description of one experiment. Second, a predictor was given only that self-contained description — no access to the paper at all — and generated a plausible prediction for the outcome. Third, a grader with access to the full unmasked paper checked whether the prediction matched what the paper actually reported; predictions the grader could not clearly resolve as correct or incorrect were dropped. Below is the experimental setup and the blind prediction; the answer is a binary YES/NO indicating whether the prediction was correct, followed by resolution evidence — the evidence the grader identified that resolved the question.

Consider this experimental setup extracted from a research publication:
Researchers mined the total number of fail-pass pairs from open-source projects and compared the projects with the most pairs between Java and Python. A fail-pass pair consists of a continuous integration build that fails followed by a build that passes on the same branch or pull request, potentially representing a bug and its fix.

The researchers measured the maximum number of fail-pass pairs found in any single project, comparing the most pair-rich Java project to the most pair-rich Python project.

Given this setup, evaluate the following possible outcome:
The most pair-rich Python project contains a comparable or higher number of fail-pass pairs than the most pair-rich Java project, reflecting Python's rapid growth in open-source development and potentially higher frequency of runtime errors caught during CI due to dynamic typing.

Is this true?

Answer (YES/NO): YES